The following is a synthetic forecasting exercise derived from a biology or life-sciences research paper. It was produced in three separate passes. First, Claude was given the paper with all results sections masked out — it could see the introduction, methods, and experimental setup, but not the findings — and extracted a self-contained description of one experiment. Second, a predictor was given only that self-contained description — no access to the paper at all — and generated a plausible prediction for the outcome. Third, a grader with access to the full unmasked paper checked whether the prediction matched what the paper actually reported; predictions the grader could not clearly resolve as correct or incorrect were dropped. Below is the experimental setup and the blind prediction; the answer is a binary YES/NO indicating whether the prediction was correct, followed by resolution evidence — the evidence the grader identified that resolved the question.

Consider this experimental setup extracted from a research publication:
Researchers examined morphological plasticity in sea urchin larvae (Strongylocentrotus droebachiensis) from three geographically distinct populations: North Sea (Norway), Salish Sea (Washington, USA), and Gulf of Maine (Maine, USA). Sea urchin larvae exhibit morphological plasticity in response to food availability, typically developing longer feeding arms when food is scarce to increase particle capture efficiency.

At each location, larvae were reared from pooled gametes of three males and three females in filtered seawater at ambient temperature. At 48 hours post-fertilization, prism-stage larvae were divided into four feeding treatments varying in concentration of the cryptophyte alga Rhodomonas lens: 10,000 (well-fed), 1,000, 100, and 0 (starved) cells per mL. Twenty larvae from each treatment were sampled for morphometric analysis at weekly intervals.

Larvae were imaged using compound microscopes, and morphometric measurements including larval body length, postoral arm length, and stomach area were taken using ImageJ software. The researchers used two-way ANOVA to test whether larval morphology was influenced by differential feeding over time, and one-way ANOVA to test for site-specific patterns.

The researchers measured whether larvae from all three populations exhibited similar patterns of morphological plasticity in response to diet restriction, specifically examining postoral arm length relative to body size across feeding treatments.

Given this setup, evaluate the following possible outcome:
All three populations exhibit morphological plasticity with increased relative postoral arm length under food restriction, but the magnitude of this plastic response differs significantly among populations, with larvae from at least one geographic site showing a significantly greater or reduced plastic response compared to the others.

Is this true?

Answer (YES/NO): NO